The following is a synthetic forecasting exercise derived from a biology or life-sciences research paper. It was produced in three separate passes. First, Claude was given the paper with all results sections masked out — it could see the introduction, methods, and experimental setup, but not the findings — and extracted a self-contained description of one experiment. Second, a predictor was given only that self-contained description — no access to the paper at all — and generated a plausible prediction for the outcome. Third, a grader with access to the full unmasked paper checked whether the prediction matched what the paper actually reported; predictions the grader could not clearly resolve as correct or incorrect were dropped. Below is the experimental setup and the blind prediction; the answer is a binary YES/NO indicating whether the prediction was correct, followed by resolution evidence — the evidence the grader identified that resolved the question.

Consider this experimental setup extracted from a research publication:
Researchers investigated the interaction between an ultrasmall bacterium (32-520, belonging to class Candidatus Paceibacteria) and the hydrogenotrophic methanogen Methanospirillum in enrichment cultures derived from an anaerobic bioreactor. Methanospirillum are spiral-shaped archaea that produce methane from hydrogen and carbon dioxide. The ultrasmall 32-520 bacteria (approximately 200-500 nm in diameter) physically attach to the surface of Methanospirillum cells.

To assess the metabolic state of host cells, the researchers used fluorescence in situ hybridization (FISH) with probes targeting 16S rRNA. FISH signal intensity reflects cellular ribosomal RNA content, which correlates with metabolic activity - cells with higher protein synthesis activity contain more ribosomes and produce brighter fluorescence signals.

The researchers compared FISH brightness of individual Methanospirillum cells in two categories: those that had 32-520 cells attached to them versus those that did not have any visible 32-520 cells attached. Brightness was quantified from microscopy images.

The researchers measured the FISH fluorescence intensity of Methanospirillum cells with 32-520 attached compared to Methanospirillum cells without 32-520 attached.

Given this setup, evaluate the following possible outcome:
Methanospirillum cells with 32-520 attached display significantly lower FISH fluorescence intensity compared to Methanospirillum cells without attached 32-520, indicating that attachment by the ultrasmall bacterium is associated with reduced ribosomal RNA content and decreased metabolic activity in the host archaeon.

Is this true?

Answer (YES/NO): YES